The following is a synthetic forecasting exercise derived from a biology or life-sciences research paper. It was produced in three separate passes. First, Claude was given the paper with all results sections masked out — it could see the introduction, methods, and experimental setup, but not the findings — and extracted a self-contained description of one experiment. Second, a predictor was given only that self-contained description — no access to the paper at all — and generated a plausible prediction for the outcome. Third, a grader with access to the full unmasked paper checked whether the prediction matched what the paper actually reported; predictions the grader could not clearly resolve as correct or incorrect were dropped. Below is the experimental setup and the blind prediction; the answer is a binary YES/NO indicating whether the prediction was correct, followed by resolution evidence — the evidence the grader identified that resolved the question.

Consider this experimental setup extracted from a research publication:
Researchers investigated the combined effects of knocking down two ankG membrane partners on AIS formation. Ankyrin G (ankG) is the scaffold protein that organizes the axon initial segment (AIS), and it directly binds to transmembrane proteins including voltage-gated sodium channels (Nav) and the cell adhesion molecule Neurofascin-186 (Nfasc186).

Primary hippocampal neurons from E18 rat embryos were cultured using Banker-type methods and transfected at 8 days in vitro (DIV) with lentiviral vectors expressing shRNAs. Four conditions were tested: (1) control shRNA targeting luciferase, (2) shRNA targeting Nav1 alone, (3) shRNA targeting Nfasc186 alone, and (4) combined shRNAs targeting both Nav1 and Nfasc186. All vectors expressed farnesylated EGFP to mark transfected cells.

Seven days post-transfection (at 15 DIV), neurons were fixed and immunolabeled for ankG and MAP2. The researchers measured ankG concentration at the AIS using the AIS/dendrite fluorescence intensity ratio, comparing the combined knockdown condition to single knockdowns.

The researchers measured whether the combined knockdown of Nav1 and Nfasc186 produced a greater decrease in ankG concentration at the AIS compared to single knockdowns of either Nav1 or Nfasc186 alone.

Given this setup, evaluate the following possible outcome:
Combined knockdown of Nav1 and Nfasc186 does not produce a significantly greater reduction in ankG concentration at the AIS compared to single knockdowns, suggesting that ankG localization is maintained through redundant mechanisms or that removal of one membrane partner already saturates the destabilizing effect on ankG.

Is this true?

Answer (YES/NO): NO